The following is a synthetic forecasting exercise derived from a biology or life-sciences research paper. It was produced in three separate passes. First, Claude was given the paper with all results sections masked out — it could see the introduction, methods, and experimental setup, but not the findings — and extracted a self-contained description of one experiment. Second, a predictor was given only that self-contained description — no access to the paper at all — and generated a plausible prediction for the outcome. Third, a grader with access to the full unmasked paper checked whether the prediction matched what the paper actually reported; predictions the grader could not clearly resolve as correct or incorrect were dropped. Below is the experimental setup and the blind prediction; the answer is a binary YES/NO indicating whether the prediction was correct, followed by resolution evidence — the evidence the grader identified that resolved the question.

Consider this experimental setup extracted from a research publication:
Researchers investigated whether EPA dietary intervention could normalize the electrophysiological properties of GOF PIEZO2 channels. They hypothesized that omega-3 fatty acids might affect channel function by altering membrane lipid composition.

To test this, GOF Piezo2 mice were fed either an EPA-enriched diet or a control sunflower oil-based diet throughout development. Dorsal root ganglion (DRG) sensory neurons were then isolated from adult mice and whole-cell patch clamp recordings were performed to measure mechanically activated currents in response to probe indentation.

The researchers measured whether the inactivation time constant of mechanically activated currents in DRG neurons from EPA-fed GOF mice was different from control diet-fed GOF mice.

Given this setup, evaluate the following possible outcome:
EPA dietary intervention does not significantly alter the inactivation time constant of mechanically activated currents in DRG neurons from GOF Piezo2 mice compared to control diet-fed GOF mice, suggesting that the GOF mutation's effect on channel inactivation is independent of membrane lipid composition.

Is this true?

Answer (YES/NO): NO